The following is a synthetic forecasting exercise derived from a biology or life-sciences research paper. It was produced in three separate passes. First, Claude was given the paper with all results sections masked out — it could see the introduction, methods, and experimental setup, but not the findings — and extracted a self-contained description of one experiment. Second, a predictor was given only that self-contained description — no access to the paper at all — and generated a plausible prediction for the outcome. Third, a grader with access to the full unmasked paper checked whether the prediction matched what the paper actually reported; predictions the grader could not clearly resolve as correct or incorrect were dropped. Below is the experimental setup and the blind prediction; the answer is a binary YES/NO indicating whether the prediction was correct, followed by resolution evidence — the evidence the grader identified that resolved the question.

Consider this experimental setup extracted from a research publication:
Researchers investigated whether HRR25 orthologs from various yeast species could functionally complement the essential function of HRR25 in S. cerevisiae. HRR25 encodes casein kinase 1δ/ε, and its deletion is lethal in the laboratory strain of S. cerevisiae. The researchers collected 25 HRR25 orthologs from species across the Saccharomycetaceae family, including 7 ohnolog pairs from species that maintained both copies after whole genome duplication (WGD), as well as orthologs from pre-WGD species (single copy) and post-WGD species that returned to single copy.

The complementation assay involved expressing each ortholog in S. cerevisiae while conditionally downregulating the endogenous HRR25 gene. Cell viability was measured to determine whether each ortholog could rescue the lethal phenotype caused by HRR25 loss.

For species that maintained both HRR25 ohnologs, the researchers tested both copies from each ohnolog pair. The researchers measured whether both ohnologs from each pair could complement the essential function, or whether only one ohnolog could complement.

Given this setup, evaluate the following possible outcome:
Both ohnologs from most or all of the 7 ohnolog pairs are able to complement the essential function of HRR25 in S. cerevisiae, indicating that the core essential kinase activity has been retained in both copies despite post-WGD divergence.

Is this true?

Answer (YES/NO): NO